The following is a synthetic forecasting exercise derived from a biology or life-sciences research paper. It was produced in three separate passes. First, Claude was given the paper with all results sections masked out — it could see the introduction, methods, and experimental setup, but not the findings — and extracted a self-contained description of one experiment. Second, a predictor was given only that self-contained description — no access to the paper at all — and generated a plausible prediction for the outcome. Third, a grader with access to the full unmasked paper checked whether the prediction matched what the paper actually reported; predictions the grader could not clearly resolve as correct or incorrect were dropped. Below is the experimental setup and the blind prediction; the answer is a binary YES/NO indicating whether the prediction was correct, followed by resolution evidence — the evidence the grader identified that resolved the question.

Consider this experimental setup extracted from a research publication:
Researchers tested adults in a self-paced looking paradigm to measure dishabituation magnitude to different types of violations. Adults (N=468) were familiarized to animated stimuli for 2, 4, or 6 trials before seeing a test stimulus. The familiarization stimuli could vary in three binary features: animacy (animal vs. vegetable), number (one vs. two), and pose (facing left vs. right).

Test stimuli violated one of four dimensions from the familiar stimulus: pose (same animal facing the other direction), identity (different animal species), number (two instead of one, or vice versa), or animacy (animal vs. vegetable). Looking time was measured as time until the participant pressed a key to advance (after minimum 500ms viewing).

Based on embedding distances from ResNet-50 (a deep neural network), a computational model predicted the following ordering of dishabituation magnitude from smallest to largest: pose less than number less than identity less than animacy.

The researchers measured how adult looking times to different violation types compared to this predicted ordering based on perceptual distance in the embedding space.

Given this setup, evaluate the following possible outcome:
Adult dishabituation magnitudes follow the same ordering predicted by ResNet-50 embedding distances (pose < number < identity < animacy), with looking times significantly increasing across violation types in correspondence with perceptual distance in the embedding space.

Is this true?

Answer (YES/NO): NO